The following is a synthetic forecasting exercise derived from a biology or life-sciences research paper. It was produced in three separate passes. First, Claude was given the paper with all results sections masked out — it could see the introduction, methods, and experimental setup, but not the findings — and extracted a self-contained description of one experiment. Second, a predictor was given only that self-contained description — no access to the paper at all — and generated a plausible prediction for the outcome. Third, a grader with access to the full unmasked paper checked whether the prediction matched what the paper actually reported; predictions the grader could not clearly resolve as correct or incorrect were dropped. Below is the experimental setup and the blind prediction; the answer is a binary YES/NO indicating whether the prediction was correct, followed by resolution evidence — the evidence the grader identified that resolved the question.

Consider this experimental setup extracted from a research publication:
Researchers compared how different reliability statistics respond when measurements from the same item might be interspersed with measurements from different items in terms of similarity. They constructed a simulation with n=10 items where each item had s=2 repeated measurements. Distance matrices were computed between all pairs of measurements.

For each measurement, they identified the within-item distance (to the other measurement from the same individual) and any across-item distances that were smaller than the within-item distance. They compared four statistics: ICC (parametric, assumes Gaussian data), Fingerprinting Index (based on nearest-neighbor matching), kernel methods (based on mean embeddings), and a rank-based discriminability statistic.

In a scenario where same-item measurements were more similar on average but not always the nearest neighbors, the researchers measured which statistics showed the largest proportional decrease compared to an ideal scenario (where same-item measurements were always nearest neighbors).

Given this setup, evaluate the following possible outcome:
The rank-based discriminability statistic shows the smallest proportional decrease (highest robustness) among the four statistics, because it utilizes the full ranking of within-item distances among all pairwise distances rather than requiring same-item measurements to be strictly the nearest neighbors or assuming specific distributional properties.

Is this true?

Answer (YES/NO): NO